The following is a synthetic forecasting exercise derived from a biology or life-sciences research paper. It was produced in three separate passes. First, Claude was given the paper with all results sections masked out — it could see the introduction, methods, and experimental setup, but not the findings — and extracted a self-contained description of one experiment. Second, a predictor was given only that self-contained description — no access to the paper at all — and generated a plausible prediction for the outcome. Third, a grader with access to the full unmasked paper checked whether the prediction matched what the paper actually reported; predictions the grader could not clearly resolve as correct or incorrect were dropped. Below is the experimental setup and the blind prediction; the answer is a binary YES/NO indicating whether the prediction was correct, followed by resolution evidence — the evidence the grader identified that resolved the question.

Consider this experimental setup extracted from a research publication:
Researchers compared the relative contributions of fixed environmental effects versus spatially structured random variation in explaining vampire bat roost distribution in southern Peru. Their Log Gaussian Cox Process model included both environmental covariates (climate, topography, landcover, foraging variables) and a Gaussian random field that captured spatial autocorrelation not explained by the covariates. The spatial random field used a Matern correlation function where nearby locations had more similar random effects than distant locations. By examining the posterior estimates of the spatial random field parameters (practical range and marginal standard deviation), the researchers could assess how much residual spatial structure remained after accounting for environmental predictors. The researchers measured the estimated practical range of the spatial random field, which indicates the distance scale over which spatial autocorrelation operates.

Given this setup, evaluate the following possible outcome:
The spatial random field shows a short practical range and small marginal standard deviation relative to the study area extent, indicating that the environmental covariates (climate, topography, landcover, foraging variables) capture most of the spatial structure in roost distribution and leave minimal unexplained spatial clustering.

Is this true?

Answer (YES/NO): NO